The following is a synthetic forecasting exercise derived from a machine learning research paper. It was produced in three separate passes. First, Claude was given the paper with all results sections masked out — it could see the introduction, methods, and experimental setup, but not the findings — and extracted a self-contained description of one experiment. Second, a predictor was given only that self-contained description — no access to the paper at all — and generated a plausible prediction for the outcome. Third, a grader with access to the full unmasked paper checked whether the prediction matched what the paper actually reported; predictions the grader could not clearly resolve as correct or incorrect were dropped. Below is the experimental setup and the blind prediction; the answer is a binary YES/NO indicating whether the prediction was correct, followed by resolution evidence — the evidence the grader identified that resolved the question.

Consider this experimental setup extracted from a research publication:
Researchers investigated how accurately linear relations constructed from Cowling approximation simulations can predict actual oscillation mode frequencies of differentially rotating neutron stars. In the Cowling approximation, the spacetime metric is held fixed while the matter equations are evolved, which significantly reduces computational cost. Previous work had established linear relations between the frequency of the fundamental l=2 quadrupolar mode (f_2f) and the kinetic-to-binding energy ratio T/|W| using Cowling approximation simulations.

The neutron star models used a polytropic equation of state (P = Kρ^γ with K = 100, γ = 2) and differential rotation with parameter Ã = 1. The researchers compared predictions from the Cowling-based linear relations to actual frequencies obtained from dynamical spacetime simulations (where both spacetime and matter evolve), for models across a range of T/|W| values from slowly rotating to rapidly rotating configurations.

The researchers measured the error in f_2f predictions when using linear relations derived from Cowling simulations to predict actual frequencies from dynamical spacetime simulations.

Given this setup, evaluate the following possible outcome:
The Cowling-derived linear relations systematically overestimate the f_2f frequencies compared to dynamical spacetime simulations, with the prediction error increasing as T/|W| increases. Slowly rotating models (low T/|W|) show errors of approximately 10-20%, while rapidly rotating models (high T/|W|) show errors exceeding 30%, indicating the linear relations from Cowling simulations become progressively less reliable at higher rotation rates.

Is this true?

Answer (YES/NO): NO